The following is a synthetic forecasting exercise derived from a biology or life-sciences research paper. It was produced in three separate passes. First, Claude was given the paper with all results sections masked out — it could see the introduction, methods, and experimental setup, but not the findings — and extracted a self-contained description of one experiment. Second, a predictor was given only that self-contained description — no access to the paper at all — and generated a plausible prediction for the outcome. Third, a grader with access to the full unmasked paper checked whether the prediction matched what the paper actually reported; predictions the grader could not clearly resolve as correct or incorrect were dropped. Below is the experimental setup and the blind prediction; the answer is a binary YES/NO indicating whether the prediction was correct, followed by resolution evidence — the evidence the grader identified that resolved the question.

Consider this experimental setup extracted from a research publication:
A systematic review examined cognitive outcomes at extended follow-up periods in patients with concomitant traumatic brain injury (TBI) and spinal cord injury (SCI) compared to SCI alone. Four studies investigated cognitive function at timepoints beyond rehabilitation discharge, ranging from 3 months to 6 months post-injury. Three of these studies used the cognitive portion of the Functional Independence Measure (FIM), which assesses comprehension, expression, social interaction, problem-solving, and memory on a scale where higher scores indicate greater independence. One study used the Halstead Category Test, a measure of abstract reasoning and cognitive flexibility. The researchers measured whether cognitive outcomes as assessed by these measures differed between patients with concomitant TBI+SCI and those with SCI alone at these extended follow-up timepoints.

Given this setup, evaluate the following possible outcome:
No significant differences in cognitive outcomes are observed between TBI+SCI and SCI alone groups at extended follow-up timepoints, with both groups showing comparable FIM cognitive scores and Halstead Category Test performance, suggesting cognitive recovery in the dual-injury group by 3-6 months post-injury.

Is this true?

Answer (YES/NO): NO